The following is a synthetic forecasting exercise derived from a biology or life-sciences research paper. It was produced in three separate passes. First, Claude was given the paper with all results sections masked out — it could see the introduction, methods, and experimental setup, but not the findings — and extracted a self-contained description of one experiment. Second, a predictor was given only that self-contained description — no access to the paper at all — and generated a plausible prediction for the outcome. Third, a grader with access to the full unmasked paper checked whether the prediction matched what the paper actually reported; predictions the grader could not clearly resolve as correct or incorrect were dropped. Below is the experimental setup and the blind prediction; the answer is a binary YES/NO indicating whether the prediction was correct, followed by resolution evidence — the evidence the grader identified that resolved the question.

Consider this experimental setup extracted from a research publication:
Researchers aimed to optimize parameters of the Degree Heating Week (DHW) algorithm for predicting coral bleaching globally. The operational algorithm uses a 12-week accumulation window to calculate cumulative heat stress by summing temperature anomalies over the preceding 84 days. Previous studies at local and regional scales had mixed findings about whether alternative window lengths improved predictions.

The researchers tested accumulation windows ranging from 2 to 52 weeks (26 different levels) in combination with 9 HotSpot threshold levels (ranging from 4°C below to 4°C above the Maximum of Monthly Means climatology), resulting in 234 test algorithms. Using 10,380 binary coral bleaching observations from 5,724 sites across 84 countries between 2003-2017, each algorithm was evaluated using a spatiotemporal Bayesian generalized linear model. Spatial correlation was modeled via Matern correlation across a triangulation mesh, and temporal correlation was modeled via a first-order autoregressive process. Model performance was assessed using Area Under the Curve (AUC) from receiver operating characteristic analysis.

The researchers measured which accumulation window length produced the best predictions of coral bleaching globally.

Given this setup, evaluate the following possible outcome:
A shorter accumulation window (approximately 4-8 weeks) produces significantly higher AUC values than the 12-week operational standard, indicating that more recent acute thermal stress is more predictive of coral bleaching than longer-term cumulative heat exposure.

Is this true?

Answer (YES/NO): YES